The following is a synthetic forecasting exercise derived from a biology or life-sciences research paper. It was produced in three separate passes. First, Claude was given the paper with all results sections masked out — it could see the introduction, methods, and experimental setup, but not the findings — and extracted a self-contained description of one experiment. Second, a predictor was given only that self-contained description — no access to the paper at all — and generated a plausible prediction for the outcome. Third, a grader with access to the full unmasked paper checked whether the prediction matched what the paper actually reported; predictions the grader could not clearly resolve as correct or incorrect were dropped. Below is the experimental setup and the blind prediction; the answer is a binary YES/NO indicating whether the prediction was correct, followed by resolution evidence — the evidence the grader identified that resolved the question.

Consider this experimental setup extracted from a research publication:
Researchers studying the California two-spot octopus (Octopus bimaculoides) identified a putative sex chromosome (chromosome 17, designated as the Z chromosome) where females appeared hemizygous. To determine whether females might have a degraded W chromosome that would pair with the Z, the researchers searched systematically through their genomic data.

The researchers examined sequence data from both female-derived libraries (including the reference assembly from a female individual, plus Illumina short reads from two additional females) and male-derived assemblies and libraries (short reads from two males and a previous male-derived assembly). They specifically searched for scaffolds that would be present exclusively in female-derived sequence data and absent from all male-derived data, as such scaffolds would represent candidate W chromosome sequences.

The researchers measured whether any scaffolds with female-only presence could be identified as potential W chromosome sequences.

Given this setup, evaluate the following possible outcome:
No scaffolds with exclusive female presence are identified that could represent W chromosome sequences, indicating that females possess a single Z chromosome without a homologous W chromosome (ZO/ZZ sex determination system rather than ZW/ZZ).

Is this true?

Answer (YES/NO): YES